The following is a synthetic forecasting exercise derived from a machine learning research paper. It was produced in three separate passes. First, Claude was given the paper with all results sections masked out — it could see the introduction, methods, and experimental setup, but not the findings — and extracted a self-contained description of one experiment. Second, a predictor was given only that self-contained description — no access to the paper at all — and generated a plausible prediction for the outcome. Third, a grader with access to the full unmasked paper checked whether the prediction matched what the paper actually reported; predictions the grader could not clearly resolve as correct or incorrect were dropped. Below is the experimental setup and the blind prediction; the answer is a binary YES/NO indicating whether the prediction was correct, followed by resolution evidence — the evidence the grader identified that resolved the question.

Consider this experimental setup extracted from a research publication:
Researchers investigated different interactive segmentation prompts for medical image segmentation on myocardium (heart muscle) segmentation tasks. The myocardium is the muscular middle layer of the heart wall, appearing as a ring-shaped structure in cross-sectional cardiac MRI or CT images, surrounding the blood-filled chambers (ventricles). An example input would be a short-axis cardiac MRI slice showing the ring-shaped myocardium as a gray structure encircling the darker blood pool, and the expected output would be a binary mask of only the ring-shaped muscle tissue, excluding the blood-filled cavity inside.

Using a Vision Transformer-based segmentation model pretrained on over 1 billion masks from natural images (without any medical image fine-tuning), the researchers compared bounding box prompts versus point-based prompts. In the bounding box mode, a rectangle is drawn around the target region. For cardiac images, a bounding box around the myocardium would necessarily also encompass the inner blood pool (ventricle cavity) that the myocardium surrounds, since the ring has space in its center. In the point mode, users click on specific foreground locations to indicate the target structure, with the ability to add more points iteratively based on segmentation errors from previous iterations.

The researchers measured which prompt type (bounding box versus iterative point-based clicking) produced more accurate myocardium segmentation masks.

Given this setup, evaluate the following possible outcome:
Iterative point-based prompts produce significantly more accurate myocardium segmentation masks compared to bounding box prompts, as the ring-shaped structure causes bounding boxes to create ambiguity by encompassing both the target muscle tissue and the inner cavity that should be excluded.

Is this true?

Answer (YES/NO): YES